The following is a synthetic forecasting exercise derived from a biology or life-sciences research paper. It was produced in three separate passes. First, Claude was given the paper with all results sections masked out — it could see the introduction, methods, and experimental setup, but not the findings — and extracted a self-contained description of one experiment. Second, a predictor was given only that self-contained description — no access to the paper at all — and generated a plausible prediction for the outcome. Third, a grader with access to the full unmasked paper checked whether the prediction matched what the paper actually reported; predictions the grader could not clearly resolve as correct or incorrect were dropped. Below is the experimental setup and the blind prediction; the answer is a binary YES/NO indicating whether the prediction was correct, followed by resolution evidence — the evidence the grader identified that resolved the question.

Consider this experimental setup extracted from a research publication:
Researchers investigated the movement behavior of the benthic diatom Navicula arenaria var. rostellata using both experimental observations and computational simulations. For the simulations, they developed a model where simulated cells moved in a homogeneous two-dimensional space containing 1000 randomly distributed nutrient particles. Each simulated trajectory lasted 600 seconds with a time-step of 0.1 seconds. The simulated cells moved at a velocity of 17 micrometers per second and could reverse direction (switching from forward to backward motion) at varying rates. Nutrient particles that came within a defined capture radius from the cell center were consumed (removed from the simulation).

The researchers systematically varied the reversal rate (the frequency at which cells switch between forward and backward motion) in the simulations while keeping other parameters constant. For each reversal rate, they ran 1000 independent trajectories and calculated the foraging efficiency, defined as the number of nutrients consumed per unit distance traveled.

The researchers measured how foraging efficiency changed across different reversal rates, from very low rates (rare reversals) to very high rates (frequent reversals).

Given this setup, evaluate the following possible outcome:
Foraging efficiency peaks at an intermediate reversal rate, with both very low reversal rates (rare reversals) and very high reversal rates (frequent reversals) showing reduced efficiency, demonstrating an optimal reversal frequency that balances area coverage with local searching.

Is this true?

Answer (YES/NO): NO